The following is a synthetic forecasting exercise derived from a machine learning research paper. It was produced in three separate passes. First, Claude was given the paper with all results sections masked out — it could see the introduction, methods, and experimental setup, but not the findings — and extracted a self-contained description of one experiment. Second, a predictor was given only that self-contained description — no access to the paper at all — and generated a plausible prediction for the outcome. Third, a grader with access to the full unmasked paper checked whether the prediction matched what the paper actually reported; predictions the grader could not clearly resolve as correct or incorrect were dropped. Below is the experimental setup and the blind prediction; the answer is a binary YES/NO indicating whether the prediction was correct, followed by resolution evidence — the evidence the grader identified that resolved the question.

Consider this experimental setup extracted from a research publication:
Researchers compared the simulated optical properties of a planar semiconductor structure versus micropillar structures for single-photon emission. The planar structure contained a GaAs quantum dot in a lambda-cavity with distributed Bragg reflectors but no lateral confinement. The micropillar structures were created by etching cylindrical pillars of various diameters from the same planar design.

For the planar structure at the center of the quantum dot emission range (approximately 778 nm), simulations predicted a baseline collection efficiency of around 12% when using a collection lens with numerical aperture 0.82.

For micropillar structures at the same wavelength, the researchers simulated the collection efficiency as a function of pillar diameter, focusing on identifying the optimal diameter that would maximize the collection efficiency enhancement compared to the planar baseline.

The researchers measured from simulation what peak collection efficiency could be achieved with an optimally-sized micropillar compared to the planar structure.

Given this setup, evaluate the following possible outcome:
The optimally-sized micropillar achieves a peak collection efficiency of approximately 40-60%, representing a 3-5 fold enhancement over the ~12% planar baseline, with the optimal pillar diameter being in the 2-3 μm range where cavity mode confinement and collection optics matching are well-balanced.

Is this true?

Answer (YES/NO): NO